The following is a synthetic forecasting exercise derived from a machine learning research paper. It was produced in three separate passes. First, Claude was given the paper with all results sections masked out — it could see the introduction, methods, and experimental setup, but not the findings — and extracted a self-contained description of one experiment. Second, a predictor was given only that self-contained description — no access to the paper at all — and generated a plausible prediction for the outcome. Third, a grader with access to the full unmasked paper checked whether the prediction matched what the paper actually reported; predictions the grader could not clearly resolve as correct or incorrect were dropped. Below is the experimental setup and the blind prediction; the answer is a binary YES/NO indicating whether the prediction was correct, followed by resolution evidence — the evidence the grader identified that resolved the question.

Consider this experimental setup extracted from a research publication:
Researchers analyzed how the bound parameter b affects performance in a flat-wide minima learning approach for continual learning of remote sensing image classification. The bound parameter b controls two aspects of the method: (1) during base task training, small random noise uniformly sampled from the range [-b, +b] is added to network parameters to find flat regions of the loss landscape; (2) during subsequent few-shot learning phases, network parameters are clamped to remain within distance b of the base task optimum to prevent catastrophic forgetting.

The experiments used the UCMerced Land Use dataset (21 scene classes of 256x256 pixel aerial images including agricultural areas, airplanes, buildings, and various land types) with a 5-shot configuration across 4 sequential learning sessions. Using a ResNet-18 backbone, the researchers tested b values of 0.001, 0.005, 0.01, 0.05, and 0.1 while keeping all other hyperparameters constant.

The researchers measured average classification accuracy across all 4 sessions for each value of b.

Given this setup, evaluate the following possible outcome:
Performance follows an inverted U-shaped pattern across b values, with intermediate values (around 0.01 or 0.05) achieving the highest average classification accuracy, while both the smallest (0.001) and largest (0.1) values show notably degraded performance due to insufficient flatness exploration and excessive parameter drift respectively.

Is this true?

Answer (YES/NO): NO